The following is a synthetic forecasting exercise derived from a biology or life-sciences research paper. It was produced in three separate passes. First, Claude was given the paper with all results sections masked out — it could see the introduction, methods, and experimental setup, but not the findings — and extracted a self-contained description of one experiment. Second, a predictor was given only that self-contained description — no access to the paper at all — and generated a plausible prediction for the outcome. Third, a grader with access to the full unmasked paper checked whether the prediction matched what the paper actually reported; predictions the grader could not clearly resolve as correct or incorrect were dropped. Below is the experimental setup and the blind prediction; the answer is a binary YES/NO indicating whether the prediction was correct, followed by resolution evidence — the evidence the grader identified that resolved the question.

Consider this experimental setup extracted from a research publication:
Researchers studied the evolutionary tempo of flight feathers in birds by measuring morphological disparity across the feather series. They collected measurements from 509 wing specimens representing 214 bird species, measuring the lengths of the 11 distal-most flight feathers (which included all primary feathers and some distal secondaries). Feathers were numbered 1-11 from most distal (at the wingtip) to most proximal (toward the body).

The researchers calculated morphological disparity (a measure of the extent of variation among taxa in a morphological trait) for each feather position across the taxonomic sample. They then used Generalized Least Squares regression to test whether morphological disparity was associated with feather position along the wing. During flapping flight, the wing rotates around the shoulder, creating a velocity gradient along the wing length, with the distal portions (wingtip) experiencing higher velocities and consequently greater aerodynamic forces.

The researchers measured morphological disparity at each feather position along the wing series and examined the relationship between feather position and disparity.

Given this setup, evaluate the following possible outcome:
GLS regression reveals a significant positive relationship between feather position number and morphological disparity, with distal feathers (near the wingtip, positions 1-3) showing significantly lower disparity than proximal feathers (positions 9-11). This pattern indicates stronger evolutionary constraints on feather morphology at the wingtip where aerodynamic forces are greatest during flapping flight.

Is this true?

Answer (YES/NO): NO